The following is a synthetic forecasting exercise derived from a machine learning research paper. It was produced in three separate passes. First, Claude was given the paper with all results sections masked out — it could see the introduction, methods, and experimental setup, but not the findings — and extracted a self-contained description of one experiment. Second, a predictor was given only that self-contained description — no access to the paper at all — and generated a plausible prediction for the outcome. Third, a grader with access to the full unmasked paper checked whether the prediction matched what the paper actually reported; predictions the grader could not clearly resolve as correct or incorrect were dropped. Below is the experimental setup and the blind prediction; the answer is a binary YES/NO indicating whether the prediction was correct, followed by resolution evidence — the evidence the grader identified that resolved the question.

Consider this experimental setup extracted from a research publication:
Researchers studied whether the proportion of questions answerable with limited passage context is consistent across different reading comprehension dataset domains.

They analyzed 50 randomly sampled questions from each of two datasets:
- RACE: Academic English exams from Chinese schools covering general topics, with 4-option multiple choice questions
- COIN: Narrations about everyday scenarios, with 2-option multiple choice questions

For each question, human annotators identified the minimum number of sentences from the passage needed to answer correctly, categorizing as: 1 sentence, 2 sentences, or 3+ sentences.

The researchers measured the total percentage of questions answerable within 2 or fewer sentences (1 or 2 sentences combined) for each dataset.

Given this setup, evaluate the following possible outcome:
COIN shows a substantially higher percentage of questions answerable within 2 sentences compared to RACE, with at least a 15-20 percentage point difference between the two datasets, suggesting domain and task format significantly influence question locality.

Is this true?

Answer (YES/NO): NO